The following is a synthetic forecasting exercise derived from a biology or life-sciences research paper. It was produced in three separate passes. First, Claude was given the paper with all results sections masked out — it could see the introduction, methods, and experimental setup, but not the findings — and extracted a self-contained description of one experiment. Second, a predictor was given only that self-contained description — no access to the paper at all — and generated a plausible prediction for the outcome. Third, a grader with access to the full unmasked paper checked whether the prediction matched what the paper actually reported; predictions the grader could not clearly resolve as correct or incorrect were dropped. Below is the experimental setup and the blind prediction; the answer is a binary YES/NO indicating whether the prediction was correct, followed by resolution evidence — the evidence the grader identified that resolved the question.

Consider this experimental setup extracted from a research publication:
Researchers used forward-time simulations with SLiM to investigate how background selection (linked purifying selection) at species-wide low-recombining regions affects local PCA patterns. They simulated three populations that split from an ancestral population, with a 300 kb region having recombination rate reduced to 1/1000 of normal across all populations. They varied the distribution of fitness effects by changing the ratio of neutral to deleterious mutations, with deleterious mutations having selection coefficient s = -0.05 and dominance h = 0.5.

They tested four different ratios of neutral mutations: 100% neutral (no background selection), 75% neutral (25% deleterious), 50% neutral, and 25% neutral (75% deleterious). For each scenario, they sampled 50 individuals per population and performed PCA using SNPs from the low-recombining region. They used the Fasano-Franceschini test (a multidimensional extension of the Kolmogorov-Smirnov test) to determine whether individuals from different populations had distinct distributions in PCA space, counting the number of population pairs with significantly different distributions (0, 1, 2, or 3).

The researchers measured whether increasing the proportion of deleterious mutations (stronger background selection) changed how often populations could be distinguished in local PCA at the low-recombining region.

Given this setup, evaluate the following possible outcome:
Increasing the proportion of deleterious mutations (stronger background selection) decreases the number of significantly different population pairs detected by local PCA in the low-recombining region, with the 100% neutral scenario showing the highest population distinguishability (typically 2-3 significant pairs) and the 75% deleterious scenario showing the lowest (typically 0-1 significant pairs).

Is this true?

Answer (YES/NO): NO